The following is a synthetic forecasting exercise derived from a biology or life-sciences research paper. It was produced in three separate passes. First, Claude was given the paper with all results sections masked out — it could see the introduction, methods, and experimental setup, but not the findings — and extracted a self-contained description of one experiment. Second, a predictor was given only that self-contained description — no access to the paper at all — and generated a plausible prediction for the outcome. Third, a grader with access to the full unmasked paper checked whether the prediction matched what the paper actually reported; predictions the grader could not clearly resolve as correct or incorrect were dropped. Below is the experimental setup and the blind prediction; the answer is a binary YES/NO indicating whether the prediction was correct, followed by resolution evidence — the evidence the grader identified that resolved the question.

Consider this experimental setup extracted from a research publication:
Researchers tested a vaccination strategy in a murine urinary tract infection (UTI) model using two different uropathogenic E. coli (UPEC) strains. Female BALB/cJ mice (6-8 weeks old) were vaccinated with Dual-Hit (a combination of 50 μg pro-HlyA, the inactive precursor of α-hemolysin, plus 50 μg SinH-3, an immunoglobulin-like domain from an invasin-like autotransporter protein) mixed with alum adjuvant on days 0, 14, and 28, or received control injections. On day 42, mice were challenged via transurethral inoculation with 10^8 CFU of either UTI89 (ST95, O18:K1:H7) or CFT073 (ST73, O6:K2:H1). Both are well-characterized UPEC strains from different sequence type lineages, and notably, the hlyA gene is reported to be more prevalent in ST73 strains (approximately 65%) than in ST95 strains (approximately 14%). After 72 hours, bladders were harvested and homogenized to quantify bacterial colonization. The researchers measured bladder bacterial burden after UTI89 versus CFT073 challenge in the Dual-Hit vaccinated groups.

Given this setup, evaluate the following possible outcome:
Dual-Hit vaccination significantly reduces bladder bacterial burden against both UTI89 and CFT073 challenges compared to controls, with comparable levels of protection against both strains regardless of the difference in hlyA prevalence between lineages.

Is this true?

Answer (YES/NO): NO